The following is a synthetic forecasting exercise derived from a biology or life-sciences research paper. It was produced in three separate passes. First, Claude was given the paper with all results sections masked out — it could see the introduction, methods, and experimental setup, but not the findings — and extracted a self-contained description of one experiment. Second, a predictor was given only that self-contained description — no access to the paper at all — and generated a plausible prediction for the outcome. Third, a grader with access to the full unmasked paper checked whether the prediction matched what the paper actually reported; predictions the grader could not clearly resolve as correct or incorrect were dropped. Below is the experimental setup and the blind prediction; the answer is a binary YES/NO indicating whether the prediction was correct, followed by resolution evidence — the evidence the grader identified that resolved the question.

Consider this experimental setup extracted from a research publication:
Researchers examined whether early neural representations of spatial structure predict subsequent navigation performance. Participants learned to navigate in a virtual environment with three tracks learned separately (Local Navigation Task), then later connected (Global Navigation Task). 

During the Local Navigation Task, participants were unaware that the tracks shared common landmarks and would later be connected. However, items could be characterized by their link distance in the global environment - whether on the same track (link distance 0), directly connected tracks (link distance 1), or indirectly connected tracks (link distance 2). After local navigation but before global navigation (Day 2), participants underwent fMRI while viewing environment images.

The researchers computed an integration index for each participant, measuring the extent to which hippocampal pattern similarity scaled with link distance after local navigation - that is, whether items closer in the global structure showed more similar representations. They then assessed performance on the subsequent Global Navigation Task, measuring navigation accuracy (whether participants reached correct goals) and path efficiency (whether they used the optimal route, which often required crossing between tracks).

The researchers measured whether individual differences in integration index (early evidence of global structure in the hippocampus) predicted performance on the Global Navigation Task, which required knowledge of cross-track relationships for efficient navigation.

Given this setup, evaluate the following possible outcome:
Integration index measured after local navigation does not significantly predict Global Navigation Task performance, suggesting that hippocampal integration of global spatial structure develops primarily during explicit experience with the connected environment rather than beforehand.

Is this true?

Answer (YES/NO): NO